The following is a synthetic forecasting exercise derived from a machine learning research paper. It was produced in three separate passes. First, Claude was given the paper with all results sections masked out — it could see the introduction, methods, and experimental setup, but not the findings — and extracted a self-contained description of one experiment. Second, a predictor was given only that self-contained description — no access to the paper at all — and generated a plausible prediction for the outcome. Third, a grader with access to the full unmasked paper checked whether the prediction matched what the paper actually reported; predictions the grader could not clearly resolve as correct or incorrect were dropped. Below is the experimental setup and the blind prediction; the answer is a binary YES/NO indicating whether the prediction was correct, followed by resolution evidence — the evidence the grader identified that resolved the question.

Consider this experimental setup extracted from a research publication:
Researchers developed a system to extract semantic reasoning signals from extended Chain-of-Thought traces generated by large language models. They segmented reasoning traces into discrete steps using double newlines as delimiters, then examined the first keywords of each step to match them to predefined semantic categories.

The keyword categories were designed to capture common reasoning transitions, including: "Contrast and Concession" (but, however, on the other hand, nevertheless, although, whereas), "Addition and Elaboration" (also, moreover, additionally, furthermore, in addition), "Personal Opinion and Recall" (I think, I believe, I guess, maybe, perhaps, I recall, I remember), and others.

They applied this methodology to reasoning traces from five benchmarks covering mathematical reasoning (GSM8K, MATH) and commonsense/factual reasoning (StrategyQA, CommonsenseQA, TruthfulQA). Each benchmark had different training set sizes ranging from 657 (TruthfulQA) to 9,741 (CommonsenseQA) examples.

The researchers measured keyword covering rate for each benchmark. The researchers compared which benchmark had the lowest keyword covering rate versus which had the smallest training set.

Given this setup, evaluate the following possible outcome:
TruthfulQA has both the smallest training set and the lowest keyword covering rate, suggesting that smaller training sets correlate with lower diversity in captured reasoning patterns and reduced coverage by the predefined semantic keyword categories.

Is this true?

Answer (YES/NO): YES